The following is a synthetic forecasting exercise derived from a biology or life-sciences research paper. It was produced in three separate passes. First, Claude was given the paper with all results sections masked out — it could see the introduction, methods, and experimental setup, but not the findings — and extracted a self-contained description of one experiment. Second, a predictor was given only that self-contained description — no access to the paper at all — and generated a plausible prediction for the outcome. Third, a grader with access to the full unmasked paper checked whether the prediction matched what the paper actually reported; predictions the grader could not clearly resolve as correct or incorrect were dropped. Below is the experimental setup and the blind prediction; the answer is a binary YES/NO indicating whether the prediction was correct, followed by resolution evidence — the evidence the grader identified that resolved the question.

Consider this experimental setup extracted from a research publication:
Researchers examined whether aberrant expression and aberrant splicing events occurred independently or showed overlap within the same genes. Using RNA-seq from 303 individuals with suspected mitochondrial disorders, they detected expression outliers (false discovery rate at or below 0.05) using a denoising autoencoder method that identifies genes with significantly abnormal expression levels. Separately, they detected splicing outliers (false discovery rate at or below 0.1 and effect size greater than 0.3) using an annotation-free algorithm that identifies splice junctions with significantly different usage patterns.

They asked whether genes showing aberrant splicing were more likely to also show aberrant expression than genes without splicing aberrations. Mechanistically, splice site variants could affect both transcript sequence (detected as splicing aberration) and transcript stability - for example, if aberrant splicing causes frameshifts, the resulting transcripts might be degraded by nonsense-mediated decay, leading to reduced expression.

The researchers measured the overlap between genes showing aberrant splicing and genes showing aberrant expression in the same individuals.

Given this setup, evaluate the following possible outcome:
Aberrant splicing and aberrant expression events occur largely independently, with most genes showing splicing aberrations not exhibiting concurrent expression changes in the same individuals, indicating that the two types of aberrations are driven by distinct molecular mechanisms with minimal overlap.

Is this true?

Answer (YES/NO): NO